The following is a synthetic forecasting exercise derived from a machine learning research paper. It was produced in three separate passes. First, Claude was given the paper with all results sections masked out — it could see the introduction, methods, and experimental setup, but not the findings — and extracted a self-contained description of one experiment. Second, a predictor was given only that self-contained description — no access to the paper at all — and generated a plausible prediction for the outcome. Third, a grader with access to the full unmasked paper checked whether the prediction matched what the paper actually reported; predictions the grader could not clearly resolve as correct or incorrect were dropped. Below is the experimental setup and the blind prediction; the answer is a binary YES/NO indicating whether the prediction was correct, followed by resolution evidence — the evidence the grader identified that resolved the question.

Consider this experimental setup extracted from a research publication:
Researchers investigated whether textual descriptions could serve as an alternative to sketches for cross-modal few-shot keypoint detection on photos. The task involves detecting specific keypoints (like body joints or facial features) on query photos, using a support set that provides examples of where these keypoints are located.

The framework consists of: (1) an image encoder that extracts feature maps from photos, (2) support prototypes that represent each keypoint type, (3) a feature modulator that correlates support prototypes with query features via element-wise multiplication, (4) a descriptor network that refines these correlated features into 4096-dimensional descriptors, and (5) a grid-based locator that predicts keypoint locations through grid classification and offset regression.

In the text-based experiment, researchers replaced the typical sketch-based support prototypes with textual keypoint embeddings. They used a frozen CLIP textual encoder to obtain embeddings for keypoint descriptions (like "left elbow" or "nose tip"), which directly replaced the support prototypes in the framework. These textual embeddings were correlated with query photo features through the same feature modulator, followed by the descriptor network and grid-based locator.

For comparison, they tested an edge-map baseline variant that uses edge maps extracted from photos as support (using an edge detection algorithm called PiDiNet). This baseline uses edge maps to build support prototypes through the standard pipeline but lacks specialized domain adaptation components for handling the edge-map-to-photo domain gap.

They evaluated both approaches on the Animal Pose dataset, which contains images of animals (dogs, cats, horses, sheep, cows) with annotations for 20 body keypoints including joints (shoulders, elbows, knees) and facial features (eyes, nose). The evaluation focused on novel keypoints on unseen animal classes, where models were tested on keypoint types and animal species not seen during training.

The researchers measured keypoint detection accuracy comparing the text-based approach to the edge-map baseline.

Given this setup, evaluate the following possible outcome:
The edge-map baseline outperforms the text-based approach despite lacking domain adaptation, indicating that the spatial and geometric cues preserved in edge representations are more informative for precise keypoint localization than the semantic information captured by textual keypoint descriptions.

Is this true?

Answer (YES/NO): NO